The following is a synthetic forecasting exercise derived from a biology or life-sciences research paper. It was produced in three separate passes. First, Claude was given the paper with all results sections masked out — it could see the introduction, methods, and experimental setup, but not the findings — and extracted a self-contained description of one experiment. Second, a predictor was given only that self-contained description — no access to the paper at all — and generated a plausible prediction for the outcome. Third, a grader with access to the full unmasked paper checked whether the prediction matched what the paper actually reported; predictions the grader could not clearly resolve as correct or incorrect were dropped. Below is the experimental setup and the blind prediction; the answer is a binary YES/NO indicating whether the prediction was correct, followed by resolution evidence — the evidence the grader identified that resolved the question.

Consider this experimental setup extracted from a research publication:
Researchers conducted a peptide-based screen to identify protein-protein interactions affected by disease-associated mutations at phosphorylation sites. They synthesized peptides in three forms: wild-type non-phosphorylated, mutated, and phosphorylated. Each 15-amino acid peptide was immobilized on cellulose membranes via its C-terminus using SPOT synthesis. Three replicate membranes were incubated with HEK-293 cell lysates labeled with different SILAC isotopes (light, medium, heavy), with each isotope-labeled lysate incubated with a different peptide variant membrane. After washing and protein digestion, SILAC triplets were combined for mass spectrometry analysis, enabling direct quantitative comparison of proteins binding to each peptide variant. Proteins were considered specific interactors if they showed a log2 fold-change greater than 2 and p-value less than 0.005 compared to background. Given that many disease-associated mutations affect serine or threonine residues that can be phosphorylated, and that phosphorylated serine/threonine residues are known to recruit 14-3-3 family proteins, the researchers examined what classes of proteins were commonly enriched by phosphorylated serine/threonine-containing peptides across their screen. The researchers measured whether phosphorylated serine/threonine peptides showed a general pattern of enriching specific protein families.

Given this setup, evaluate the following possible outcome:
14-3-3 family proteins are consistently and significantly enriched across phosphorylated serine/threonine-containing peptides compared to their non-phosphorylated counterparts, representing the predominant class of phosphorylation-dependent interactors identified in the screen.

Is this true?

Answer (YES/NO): NO